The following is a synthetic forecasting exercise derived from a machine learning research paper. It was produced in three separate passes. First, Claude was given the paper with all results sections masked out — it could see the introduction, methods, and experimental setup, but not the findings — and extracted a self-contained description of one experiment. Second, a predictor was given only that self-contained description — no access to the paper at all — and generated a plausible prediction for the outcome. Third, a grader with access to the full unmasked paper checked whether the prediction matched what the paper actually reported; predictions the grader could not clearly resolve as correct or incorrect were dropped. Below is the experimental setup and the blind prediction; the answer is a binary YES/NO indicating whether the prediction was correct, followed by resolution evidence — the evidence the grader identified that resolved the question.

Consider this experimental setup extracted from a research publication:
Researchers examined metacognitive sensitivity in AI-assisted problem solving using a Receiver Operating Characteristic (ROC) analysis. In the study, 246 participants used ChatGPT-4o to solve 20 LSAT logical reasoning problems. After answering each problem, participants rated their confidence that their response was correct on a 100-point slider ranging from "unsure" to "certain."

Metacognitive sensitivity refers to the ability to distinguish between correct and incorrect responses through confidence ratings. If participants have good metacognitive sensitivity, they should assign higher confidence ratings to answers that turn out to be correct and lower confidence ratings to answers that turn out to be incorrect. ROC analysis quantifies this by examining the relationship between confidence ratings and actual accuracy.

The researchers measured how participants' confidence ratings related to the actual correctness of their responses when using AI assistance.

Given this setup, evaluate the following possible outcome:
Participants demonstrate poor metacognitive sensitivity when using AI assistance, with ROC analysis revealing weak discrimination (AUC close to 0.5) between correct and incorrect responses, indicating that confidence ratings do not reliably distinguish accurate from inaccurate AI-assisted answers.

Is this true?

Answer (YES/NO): NO